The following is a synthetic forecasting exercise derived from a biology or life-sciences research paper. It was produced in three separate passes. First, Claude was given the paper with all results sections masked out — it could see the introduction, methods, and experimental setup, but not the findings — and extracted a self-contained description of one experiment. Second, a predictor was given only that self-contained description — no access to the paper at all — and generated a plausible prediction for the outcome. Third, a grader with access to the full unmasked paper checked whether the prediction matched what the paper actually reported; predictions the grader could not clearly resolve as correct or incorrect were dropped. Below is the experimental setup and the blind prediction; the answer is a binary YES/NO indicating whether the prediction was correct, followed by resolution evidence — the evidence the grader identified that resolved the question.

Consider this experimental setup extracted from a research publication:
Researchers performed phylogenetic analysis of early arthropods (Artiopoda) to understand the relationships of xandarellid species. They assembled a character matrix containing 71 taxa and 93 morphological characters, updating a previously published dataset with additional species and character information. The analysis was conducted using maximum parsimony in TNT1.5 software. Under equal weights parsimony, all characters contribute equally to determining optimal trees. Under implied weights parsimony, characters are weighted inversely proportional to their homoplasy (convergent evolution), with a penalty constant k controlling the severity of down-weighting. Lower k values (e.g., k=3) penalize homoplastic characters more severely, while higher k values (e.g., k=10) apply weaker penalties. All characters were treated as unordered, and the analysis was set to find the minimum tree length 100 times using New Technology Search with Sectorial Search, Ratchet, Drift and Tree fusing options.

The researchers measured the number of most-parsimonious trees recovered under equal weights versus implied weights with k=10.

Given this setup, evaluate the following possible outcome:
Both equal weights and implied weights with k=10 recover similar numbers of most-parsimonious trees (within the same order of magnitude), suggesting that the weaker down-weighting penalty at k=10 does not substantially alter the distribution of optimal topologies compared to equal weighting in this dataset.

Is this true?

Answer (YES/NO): NO